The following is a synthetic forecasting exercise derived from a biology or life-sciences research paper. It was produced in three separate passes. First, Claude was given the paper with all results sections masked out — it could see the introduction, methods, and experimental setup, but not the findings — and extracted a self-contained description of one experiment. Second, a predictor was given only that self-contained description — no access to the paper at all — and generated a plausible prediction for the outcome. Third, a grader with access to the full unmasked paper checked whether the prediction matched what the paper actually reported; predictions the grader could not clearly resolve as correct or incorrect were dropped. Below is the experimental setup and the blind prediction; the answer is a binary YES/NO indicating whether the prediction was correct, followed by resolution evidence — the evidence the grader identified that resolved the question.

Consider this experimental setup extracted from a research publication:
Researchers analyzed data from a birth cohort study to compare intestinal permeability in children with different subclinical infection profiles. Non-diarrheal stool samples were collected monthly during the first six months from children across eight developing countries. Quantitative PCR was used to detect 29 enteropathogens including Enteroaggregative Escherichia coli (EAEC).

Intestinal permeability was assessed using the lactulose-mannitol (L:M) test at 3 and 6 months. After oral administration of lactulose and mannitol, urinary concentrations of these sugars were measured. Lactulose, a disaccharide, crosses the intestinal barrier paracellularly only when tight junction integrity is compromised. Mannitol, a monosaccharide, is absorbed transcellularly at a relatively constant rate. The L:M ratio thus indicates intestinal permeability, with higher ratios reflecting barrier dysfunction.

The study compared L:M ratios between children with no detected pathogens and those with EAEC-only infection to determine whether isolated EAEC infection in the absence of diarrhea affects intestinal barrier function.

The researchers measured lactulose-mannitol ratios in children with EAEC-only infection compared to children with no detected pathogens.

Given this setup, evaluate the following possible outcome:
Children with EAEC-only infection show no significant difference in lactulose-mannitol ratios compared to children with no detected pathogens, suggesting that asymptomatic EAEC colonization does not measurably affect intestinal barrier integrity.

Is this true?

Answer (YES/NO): YES